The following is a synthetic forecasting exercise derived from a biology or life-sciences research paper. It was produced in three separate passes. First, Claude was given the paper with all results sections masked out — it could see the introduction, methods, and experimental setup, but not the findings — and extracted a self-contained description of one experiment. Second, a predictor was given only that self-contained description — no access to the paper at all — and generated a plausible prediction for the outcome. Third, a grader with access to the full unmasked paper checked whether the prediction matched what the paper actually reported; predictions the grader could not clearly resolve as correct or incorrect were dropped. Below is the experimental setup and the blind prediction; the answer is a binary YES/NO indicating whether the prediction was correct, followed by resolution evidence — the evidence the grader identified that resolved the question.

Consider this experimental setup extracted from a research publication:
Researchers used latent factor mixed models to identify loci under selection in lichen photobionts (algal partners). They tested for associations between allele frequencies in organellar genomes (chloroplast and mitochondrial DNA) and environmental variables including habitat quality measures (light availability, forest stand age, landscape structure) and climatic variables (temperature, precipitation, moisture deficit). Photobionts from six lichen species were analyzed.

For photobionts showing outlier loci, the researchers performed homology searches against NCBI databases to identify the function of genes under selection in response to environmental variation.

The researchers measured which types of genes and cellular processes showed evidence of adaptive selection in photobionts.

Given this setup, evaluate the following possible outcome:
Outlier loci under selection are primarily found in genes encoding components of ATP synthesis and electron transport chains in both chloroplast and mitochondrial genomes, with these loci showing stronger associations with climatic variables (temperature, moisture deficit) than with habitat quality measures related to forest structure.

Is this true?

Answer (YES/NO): NO